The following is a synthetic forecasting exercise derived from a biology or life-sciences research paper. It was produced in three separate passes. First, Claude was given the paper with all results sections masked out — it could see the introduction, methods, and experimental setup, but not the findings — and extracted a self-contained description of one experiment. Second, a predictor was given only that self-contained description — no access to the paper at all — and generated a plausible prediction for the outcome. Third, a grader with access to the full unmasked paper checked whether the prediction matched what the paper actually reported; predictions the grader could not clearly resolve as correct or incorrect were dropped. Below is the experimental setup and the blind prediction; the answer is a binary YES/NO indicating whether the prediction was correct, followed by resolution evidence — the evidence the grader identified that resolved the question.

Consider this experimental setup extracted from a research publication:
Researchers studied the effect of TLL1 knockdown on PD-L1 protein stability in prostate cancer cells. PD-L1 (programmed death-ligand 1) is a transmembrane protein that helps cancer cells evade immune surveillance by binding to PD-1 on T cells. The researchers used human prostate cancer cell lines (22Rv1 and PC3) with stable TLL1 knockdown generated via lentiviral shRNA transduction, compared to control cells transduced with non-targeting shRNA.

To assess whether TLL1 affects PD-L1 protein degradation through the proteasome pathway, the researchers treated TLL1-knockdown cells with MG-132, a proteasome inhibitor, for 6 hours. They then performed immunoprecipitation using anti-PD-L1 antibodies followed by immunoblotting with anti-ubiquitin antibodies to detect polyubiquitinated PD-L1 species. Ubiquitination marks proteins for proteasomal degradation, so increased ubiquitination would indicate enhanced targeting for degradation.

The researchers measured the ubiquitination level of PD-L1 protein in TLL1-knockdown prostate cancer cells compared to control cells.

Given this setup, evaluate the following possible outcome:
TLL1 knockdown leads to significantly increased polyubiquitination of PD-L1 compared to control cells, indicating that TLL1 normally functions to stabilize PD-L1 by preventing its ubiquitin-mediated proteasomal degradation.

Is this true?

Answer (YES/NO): YES